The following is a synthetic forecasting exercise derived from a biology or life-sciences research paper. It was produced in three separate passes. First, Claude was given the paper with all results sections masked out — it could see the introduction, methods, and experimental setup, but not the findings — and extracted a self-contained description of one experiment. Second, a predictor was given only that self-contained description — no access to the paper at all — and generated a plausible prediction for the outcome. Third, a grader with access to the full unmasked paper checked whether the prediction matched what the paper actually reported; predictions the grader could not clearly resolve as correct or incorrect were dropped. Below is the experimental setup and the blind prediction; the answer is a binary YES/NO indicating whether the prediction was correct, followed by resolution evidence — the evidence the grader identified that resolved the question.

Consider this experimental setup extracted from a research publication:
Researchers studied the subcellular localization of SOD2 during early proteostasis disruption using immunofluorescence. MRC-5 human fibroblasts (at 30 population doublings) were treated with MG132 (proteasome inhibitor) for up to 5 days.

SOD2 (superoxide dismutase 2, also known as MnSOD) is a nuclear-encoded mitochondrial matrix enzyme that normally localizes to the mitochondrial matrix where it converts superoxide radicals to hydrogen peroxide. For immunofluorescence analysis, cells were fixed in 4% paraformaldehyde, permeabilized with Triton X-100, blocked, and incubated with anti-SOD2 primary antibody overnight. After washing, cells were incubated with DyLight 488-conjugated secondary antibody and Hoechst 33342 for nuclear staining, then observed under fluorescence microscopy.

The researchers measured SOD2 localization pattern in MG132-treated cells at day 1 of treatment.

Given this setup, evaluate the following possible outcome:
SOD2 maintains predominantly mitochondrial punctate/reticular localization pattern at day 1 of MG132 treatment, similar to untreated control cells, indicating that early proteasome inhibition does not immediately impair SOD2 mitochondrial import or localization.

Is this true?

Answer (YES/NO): NO